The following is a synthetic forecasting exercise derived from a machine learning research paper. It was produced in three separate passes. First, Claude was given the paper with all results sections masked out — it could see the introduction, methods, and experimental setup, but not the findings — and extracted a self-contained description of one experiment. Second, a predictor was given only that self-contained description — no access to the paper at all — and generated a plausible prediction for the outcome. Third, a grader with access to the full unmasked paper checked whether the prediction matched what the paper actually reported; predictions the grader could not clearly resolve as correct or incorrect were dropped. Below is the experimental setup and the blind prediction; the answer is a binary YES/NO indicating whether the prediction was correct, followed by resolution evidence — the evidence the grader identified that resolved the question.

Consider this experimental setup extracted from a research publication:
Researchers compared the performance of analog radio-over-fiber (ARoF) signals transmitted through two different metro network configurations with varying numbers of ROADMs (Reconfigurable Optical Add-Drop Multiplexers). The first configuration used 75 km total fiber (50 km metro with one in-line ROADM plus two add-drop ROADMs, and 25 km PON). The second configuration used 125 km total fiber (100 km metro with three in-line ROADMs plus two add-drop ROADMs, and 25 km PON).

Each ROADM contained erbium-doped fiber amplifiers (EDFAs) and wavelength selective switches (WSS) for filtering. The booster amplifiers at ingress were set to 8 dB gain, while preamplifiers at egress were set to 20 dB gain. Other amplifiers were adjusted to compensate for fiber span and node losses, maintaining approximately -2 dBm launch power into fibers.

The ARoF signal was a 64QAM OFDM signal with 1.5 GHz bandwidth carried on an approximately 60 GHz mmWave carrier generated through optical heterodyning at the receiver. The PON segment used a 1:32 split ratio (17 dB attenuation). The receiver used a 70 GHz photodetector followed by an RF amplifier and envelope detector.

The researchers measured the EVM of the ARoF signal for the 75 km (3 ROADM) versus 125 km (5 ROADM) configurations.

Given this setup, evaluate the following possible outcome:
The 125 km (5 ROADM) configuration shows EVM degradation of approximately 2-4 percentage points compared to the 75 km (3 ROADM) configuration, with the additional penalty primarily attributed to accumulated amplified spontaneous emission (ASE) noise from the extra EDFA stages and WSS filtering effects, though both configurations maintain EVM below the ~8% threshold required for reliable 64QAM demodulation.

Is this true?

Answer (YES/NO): NO